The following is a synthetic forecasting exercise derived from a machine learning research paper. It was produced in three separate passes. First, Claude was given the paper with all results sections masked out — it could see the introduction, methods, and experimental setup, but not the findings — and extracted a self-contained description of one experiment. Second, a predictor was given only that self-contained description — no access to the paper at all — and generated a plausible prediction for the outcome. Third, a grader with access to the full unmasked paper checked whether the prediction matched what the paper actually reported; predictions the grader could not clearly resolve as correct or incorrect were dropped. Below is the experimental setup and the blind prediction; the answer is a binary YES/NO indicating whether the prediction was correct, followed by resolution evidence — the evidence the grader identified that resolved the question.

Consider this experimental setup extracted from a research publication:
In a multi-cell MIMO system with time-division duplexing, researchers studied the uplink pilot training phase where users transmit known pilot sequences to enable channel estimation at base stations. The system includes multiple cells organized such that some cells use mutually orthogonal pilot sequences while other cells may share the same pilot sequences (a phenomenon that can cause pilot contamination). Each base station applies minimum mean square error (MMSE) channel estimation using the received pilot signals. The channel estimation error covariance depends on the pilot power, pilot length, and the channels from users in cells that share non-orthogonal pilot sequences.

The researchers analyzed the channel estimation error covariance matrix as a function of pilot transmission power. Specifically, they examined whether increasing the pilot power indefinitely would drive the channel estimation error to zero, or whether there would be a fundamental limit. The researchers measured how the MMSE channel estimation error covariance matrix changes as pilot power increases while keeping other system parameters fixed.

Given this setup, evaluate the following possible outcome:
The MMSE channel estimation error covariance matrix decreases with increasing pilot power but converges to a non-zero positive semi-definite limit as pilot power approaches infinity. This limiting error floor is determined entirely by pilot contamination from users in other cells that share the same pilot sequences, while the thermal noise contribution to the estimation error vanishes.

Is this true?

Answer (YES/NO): YES